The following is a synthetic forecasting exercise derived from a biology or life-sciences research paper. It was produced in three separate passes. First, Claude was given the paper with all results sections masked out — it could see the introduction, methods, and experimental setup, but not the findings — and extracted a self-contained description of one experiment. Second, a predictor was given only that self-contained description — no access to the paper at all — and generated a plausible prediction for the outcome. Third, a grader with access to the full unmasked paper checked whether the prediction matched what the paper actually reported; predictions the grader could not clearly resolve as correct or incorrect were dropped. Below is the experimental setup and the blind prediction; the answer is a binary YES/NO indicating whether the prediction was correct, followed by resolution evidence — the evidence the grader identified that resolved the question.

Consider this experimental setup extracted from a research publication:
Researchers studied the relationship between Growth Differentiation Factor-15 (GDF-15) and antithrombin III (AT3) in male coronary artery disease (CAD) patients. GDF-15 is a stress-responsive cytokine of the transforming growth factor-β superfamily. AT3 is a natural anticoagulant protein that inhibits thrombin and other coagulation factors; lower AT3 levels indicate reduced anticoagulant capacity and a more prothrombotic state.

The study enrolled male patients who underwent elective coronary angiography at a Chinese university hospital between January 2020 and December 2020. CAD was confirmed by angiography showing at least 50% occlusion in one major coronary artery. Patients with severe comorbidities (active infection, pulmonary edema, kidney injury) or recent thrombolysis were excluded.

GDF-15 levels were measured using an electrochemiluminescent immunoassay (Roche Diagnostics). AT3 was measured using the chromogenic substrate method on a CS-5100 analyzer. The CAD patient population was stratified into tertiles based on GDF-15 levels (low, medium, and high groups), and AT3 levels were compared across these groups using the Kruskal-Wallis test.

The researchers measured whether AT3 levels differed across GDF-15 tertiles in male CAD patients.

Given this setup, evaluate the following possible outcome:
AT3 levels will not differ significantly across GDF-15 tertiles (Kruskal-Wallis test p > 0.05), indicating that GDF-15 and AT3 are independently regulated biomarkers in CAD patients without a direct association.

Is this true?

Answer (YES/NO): NO